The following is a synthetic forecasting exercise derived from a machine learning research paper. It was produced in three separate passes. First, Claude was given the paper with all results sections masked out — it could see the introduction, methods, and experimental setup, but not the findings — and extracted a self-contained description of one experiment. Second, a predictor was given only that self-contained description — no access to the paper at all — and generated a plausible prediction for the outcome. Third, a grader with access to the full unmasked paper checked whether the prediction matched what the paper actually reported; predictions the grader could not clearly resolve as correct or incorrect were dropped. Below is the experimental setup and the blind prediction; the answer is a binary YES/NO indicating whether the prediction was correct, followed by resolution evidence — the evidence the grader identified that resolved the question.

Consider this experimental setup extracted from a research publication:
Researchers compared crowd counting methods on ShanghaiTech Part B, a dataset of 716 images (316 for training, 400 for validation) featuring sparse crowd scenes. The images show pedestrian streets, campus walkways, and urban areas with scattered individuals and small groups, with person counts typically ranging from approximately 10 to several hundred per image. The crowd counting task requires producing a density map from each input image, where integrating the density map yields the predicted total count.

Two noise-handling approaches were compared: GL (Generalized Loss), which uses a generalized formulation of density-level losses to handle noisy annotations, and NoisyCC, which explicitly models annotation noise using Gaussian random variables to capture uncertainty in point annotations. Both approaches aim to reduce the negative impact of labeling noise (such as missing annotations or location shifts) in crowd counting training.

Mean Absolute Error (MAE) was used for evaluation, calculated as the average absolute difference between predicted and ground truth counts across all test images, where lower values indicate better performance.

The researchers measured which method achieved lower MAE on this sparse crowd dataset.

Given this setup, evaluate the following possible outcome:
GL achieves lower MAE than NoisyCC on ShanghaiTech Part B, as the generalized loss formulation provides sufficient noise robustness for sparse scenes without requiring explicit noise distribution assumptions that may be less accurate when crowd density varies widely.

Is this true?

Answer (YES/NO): YES